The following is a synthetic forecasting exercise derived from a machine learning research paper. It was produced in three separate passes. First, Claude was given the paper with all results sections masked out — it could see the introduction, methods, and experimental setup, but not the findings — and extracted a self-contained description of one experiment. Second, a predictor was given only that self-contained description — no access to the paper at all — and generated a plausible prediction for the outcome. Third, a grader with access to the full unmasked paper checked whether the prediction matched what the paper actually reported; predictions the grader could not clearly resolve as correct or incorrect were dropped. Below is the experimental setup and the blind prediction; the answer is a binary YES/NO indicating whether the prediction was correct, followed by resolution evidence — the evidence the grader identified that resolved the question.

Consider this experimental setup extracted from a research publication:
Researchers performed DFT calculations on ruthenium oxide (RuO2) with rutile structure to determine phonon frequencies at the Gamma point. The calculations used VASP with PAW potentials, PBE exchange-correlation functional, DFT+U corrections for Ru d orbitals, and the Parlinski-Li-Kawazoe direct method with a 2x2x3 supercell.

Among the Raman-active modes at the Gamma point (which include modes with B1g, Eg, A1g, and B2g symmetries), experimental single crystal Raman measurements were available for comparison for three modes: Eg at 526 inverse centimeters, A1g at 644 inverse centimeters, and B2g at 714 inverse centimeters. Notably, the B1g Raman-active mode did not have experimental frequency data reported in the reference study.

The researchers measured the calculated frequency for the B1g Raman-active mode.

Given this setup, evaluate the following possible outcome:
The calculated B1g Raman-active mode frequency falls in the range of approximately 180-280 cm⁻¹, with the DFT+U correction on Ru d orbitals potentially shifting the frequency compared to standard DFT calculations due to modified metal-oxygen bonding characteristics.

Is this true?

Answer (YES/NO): NO